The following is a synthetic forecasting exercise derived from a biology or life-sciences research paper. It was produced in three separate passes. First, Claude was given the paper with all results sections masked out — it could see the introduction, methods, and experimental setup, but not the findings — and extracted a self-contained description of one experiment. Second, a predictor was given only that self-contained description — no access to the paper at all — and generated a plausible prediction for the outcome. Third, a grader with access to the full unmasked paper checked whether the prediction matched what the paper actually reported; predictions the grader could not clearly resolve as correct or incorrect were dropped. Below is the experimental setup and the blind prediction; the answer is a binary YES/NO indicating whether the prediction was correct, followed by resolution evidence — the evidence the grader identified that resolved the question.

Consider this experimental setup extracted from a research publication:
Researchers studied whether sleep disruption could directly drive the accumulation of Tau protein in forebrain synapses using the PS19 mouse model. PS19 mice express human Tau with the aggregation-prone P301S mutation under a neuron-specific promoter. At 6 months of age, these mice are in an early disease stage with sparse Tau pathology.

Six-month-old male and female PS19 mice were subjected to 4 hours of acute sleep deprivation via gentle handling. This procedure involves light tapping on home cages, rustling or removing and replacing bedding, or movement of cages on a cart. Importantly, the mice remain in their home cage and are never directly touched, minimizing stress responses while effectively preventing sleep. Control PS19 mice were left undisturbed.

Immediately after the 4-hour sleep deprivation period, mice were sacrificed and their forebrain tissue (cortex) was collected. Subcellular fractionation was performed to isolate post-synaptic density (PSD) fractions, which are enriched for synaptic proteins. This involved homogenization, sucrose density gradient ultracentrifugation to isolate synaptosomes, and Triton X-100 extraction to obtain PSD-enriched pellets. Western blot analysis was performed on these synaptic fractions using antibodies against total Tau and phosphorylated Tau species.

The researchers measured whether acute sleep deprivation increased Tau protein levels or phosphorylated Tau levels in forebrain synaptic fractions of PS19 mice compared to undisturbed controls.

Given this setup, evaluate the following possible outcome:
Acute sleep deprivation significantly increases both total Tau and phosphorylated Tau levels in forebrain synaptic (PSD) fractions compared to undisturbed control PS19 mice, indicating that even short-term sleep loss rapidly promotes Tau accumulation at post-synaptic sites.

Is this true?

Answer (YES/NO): NO